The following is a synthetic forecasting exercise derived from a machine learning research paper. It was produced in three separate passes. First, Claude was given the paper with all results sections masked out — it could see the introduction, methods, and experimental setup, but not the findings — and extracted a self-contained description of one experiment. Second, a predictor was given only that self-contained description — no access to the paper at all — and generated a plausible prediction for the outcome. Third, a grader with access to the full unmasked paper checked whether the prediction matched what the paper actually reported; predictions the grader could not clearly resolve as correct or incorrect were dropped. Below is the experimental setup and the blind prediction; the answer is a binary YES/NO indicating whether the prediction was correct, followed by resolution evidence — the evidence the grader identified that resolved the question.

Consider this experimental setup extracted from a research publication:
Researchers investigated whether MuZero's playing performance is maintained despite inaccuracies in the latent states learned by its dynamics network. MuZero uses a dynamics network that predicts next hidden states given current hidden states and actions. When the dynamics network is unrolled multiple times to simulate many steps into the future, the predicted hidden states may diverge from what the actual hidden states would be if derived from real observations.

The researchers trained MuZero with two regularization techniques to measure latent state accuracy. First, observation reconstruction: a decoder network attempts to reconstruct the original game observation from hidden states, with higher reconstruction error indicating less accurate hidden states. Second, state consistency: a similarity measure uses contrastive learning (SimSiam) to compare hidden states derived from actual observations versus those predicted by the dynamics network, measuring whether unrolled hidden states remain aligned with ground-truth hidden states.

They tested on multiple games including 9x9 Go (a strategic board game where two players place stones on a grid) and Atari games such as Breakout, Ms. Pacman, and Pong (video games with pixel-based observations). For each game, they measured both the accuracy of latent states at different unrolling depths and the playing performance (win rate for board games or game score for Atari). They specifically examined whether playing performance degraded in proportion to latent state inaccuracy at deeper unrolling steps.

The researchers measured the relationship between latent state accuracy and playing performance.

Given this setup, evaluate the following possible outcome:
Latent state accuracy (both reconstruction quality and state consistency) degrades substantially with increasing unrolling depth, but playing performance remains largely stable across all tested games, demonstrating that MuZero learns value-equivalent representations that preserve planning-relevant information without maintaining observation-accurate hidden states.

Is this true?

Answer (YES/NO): NO